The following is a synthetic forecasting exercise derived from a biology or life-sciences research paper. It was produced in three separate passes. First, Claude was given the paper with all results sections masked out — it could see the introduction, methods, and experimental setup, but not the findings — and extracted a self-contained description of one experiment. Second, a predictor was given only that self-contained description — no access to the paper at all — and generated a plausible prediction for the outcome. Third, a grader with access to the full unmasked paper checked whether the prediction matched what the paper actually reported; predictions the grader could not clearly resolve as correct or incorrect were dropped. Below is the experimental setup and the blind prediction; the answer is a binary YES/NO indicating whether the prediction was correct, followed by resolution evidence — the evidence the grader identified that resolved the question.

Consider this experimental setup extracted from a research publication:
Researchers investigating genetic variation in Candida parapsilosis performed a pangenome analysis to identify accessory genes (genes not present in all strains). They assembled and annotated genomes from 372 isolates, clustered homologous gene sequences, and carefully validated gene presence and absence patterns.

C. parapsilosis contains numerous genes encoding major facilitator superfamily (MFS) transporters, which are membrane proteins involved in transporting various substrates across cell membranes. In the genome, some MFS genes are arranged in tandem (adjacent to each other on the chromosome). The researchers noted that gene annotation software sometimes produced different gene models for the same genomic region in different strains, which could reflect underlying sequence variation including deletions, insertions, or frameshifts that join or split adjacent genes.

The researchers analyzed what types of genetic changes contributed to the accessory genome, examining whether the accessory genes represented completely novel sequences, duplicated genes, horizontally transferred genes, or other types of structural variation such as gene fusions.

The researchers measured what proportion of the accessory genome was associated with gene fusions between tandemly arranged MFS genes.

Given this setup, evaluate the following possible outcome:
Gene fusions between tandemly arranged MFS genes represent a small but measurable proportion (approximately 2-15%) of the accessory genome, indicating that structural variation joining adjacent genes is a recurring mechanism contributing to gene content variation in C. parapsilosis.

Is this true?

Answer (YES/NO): NO